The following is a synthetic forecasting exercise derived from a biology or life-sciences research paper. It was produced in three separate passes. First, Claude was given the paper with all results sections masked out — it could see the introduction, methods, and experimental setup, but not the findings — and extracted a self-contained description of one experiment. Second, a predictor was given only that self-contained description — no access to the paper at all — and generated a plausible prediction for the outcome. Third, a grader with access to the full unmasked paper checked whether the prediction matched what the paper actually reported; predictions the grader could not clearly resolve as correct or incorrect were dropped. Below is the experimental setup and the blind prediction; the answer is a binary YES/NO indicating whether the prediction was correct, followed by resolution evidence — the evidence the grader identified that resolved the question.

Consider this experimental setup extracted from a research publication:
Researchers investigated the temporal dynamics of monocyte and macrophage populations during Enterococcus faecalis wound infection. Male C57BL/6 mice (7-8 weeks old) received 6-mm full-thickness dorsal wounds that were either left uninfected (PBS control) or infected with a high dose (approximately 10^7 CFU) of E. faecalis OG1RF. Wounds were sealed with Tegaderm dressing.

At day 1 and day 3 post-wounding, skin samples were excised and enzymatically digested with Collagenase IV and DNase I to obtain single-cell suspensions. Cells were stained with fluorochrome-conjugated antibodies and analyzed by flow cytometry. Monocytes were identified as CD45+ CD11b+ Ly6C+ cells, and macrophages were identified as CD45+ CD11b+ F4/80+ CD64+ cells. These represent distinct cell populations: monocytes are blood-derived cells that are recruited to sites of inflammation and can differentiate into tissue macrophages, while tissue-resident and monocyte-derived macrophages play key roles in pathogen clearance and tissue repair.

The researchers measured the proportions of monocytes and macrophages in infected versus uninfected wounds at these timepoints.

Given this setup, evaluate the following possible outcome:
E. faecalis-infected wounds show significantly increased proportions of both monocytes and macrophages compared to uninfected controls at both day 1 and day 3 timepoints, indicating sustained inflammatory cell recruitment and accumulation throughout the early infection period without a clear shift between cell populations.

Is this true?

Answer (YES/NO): NO